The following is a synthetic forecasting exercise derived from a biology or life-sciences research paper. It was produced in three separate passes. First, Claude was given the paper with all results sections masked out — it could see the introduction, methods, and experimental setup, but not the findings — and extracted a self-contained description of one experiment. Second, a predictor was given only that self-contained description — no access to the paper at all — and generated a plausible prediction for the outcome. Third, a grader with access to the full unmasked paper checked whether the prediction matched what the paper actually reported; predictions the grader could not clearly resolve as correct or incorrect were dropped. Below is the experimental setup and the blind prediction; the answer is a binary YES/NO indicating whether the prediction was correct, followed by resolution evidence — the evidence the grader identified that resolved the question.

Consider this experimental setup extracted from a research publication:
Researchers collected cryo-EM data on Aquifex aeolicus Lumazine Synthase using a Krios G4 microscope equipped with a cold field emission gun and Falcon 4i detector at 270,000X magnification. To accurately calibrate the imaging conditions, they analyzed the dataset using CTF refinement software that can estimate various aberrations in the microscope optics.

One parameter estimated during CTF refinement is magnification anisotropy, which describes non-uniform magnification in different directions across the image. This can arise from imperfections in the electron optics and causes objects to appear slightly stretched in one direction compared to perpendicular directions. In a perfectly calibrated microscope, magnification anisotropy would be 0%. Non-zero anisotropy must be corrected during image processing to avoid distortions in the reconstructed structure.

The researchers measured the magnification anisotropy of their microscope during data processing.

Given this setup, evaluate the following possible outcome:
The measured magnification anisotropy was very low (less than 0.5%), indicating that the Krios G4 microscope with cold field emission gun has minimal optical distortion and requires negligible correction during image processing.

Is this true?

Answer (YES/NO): NO